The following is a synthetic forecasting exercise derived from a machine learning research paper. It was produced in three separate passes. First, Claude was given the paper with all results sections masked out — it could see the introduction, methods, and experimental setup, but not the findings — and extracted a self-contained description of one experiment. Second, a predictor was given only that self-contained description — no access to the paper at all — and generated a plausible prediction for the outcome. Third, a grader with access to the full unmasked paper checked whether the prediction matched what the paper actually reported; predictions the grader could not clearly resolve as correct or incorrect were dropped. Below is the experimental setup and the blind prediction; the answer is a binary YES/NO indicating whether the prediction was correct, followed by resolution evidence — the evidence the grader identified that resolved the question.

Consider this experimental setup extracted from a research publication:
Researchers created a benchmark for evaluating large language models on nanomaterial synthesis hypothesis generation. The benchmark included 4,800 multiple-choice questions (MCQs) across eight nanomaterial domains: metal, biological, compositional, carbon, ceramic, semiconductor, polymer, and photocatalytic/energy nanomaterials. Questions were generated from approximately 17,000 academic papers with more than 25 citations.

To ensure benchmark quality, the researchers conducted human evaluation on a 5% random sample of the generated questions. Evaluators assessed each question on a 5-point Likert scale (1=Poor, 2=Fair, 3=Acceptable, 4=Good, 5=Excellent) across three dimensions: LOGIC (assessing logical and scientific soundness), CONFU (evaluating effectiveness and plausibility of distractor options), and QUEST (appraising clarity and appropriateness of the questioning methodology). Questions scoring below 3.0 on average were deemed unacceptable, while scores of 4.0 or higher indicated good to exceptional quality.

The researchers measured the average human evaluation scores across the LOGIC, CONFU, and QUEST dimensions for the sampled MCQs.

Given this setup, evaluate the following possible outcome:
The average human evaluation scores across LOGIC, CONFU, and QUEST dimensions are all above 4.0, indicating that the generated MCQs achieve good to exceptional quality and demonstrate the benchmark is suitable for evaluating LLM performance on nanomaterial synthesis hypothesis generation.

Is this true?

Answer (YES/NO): NO